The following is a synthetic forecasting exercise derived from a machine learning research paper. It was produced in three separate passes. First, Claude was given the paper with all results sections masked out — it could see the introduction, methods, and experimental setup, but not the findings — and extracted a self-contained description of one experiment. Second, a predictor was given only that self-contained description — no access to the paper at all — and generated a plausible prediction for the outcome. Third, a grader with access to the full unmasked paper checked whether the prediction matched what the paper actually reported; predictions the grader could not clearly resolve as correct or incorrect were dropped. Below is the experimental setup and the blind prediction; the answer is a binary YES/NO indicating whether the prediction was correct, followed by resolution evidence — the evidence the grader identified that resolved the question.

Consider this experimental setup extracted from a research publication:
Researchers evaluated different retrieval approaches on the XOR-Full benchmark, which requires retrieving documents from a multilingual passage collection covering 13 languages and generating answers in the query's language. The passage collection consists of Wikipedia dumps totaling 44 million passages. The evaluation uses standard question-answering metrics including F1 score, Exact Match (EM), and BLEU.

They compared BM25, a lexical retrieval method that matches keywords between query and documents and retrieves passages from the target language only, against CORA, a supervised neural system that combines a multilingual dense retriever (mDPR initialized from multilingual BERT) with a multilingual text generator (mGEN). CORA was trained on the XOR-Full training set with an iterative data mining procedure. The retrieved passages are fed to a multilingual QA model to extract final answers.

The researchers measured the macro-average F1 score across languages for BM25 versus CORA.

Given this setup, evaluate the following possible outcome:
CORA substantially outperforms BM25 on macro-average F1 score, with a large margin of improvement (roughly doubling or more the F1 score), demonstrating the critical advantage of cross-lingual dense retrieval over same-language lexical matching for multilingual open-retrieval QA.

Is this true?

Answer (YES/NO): YES